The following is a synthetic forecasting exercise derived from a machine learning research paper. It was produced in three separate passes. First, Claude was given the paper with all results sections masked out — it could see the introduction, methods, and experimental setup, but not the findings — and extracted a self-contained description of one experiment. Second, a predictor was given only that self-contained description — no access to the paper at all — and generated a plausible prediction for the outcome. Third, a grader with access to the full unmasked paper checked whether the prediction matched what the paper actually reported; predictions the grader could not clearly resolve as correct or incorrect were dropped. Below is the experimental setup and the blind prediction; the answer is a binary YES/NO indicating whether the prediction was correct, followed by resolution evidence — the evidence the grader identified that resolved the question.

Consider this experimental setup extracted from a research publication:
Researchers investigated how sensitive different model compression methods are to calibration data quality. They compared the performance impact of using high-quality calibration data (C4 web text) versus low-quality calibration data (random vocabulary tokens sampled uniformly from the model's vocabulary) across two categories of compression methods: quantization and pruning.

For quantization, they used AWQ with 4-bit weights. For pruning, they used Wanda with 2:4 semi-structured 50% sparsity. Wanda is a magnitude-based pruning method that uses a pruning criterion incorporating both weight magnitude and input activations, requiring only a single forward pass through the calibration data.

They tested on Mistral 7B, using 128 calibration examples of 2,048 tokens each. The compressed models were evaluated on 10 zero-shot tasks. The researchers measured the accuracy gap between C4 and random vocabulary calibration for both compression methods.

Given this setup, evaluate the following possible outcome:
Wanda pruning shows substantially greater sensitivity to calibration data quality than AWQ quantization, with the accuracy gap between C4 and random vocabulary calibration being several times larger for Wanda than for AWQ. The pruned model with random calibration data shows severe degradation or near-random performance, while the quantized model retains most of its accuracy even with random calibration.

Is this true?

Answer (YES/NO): NO